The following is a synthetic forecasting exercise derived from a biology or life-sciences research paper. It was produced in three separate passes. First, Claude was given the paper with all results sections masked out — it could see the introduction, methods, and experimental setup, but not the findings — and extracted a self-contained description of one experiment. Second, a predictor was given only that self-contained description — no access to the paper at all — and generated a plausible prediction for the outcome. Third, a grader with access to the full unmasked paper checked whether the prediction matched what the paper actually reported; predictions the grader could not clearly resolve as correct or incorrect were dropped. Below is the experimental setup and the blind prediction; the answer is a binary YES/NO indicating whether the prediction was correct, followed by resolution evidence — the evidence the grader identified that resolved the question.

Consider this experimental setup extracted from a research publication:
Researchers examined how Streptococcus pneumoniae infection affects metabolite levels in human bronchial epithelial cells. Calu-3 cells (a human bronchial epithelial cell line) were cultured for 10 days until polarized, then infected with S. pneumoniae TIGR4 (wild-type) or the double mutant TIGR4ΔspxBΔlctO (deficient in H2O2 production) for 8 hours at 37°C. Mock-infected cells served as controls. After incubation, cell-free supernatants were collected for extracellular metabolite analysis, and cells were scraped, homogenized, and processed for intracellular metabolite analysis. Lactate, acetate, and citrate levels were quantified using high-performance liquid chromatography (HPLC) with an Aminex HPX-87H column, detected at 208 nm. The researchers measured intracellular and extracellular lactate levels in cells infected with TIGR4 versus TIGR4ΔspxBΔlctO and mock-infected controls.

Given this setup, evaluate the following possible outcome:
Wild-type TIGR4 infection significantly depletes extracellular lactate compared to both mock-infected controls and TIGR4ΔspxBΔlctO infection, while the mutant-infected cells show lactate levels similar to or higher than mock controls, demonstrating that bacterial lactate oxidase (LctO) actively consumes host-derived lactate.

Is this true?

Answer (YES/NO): NO